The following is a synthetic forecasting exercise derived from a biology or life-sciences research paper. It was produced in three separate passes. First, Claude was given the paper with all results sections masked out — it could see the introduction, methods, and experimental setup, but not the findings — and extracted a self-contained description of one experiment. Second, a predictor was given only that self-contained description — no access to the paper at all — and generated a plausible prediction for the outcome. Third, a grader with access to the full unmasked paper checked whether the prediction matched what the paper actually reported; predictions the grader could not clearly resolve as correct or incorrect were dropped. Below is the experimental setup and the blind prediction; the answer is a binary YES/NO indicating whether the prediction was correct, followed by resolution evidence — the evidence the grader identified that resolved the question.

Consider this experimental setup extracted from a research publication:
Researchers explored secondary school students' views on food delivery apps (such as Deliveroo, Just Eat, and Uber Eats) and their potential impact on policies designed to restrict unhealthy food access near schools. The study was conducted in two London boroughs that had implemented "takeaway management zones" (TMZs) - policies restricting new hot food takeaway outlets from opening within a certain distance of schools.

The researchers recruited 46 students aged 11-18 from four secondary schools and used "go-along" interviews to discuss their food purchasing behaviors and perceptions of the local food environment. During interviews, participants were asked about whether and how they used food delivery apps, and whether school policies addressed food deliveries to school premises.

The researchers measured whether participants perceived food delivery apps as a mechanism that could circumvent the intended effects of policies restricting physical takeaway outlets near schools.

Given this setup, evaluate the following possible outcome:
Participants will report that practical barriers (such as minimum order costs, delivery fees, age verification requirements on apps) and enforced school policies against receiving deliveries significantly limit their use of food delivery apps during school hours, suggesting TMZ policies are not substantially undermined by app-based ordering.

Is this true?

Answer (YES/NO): NO